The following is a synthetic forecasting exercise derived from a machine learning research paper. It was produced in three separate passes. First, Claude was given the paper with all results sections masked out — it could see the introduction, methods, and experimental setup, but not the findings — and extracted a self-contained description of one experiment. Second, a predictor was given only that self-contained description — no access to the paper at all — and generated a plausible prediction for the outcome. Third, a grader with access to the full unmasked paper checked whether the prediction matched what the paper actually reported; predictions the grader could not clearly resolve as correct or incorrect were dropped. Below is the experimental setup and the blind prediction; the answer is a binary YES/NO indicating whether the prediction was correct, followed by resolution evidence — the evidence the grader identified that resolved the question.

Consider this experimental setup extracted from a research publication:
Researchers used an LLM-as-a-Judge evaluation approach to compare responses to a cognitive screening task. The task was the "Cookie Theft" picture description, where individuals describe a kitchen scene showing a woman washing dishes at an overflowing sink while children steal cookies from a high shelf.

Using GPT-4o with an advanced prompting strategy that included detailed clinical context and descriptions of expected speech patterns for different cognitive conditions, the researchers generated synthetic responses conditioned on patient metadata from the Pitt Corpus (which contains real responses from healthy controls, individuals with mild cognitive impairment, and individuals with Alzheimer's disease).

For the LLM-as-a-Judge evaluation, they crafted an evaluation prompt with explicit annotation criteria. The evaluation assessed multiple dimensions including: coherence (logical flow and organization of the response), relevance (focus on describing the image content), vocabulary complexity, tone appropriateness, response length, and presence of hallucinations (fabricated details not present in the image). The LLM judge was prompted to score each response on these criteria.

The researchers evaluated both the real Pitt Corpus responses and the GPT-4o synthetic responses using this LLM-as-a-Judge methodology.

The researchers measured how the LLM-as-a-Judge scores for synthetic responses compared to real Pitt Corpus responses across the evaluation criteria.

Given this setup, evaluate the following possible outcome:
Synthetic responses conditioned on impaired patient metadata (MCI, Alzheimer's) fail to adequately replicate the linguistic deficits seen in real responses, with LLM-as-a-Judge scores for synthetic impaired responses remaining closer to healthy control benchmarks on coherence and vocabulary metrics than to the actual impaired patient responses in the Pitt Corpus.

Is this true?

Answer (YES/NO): NO